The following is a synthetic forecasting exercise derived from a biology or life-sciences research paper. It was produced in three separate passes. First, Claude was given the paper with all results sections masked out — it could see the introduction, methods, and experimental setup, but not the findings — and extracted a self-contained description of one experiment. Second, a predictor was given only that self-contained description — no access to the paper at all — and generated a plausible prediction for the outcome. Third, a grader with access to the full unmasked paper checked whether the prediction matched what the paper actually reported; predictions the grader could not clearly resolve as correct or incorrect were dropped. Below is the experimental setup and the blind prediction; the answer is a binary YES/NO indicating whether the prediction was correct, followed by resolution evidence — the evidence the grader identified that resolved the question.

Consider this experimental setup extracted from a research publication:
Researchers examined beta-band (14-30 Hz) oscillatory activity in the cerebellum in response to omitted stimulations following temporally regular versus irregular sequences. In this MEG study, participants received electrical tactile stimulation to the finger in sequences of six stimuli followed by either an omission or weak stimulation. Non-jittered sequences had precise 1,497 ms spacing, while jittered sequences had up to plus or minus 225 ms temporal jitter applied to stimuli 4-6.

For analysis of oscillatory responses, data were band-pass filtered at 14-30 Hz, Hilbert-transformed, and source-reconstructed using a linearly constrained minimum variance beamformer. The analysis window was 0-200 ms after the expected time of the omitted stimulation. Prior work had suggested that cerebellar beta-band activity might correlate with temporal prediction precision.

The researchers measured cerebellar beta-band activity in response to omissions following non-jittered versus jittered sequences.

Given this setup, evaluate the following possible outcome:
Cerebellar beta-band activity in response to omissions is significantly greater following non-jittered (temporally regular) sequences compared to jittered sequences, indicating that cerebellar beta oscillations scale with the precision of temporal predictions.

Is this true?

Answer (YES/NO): YES